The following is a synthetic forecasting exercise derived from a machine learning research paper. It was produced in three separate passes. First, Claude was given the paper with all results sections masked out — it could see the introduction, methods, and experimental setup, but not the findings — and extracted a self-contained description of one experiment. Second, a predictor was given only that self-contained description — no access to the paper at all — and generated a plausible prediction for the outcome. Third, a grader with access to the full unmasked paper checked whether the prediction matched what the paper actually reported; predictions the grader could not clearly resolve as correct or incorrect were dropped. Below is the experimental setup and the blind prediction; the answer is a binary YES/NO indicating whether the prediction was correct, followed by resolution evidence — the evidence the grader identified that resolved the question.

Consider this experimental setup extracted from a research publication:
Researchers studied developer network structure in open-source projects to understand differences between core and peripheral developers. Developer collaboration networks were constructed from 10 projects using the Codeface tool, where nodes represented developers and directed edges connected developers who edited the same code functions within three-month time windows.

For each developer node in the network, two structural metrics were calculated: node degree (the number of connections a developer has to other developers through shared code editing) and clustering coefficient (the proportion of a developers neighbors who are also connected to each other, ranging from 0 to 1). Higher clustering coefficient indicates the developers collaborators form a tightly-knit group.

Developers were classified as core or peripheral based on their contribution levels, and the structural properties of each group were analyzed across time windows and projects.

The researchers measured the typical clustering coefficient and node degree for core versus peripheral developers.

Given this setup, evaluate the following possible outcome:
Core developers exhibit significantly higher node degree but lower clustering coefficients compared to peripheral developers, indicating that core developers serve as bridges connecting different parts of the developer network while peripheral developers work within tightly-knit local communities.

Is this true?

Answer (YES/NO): YES